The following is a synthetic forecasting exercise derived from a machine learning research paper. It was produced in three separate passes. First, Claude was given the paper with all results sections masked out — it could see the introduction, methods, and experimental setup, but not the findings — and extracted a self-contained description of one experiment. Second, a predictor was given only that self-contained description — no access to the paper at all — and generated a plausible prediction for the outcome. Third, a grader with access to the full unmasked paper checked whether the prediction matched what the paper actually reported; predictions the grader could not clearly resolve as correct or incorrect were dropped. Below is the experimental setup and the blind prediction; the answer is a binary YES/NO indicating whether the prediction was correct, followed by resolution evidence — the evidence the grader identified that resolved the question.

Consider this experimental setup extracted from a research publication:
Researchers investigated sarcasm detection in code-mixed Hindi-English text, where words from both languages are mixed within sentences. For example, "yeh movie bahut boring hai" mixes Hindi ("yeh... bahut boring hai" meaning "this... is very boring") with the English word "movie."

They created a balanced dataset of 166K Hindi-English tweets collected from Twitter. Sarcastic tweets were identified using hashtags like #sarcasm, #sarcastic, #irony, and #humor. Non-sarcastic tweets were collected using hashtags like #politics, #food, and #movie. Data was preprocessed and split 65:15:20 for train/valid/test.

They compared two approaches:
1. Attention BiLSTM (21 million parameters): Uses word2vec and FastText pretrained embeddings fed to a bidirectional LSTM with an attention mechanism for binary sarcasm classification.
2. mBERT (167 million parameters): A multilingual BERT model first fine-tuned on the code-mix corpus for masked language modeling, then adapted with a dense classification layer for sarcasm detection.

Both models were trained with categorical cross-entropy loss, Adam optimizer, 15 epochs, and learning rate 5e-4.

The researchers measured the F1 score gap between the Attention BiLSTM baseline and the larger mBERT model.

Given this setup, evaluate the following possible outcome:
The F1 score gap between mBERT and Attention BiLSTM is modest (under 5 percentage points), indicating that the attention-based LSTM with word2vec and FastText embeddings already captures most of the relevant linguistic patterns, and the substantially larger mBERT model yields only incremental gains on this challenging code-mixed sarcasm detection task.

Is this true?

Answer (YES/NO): NO